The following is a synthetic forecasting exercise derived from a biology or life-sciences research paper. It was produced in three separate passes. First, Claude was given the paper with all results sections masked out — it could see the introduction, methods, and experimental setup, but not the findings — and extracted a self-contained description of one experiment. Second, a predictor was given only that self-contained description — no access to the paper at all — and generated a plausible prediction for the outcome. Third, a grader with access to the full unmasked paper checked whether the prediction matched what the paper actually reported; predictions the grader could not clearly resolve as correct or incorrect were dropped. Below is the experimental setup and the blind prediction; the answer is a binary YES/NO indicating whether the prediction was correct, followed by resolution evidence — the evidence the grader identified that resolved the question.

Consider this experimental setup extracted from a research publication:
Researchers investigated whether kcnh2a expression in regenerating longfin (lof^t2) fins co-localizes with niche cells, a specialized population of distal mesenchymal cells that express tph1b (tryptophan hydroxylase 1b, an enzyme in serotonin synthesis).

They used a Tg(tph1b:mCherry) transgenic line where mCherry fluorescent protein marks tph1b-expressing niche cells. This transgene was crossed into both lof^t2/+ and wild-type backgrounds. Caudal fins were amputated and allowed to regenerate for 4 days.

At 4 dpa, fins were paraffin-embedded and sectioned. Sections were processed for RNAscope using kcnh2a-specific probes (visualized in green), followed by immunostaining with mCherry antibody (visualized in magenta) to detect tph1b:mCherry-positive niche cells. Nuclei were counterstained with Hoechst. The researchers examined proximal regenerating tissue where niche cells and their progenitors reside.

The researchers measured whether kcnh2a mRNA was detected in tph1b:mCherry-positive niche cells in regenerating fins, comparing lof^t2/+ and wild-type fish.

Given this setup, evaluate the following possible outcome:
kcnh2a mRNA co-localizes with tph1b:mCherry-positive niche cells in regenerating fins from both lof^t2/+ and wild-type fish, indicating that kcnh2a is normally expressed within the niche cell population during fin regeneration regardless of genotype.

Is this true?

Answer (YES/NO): NO